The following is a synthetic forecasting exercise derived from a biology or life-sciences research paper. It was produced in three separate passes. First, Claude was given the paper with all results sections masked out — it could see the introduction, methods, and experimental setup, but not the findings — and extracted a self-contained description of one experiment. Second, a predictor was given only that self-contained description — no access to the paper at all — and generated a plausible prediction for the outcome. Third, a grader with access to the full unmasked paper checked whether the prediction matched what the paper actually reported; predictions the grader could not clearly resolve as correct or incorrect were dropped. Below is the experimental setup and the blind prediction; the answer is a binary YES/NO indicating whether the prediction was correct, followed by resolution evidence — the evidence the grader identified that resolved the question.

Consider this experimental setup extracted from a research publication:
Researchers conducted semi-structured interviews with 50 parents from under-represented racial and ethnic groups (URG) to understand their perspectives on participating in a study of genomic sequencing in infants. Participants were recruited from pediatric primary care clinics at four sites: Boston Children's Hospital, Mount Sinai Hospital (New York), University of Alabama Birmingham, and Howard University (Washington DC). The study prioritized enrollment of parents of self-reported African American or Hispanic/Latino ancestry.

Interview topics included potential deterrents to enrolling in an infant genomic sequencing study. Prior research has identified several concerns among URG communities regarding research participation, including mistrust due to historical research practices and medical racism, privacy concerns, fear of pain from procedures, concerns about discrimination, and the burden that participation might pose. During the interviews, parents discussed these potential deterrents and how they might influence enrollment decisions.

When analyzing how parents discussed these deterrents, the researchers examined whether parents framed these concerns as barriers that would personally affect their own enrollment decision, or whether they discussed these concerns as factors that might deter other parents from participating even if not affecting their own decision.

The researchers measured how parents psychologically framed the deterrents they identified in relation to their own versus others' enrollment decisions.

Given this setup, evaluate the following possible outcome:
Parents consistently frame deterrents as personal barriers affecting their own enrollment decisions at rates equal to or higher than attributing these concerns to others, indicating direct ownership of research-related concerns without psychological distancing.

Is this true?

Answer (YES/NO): NO